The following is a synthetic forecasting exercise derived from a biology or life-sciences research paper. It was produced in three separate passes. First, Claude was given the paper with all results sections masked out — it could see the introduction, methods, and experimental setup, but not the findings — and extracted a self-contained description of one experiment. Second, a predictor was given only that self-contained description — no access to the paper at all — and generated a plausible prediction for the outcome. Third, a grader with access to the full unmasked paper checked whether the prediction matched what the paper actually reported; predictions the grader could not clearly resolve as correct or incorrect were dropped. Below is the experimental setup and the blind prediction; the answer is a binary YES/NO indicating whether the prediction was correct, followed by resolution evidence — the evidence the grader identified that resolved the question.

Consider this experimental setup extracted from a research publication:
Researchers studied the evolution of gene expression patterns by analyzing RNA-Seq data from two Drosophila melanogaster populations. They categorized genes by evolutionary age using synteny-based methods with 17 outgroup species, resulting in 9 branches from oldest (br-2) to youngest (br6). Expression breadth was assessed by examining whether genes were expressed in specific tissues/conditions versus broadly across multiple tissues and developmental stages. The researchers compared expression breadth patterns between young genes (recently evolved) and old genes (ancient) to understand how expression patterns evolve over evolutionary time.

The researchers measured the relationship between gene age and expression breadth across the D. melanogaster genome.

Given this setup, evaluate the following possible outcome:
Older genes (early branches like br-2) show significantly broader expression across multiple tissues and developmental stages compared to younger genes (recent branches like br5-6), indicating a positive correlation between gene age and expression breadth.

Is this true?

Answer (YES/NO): YES